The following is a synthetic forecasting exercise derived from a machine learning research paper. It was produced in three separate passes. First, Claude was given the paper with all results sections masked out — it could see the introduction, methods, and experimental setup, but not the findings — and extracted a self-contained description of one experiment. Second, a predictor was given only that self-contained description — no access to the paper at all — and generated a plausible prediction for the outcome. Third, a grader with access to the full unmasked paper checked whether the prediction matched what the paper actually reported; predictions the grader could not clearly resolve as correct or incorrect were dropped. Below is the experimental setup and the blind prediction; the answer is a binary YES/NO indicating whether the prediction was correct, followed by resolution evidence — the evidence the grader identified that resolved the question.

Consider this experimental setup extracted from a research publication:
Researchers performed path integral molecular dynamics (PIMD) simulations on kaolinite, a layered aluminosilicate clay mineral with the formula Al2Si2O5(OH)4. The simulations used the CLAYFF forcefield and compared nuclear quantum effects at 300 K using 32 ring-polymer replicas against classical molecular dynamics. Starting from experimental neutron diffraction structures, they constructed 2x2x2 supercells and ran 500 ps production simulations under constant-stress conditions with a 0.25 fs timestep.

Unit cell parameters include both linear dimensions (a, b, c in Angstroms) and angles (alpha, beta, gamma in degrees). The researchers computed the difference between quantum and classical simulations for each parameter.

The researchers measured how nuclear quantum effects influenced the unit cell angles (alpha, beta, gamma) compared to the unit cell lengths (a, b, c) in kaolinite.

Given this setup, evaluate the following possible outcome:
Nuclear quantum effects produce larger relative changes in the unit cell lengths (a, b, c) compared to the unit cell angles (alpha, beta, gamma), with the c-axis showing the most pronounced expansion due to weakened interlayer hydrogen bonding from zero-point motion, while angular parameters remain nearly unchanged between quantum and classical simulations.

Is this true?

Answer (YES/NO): NO